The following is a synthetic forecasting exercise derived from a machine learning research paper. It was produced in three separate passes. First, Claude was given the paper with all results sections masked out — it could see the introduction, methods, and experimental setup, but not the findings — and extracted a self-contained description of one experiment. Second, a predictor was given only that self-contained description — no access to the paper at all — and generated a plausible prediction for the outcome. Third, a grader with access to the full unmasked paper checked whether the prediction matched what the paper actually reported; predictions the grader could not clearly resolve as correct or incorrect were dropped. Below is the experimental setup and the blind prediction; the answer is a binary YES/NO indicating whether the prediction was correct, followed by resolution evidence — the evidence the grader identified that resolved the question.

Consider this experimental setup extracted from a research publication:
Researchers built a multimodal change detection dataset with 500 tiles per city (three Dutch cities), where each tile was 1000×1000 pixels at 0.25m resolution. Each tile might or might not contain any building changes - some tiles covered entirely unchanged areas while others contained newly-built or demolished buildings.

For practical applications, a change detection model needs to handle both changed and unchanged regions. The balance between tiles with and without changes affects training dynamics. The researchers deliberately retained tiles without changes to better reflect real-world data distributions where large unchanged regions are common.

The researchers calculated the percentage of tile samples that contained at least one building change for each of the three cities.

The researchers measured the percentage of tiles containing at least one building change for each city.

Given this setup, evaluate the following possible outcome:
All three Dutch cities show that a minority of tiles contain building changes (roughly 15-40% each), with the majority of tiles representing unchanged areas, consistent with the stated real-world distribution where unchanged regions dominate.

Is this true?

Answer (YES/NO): NO